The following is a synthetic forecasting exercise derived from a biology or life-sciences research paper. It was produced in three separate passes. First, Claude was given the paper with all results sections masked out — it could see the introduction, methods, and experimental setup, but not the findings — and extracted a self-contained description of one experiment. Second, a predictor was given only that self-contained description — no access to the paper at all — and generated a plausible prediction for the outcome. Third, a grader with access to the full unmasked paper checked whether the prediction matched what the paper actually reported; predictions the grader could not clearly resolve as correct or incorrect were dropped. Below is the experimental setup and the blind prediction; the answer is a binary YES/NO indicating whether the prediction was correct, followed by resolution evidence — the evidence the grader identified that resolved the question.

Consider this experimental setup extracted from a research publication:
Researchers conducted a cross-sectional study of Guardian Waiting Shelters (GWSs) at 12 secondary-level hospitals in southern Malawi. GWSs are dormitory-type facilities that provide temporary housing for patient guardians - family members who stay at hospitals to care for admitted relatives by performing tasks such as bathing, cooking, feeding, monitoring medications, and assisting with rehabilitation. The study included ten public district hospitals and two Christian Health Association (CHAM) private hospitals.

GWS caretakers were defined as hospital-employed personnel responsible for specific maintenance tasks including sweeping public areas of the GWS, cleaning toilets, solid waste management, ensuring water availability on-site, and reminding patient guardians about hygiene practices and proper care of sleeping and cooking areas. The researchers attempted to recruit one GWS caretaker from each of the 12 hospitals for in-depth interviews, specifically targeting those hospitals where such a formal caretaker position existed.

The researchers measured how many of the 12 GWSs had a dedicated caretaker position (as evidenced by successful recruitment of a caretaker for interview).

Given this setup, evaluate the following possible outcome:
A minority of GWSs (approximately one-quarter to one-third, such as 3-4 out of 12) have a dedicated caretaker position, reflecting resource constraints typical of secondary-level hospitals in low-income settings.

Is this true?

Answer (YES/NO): NO